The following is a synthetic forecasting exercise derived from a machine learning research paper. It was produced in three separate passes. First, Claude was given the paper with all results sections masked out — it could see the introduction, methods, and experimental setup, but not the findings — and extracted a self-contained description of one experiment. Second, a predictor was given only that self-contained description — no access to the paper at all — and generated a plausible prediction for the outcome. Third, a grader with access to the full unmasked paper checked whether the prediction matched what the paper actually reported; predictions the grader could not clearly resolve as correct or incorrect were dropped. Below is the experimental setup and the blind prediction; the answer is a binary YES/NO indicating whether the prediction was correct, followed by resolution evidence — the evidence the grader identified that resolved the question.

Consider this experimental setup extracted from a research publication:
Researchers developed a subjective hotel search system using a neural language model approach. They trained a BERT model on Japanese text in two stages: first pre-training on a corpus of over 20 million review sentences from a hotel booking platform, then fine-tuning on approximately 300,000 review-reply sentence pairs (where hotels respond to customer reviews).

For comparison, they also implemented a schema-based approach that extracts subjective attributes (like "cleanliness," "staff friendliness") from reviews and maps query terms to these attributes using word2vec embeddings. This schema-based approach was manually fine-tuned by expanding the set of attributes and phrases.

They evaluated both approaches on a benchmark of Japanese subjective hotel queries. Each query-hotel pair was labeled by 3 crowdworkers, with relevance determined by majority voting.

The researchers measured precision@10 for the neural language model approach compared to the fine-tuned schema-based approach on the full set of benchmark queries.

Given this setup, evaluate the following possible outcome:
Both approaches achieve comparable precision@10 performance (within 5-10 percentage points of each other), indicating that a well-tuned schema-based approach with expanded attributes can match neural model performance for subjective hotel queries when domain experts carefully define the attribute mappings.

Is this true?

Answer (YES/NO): NO